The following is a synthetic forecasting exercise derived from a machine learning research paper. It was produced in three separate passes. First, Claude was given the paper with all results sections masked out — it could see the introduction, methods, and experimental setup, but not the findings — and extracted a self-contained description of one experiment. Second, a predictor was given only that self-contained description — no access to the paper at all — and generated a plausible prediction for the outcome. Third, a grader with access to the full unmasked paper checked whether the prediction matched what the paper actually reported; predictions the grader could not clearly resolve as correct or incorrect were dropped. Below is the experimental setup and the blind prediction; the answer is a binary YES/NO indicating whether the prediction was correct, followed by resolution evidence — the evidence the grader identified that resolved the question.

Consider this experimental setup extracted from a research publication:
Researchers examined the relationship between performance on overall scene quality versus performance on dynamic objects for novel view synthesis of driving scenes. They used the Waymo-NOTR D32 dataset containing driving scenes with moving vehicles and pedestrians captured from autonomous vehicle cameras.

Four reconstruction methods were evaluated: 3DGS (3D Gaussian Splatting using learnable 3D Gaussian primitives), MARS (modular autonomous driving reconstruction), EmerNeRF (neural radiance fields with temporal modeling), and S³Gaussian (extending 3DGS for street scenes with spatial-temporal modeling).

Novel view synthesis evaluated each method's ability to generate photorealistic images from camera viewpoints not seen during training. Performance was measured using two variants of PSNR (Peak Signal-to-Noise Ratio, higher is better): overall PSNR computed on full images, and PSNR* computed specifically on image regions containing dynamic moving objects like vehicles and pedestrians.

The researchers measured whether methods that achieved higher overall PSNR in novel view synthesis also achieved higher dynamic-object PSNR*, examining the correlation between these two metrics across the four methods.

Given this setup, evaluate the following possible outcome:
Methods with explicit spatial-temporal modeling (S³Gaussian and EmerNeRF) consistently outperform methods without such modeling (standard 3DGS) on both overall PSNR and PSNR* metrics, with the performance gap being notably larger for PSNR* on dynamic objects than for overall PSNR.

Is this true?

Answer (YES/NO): NO